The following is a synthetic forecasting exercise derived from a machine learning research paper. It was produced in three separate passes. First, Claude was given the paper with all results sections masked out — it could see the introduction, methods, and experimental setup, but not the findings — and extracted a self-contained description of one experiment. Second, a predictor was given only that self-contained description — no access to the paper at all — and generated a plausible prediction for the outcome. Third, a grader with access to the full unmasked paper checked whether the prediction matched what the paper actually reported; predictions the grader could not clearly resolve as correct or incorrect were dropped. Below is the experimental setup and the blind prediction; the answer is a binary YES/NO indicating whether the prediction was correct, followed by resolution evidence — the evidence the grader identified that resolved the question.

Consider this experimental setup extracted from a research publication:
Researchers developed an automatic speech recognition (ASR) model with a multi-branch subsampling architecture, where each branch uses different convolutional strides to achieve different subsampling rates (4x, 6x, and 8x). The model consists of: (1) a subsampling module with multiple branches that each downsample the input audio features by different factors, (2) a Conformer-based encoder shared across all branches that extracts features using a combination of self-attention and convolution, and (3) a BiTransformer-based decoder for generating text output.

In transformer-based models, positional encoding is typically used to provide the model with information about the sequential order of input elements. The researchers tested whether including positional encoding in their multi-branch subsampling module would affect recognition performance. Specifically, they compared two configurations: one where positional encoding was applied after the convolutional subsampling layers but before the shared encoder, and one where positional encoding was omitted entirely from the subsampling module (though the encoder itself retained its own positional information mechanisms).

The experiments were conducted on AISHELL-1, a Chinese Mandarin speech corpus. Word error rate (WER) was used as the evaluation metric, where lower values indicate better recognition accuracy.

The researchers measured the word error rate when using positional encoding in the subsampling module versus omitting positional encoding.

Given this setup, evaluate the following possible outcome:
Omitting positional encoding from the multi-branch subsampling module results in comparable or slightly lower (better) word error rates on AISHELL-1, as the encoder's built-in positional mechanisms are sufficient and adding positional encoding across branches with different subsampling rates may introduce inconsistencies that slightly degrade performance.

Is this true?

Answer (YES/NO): YES